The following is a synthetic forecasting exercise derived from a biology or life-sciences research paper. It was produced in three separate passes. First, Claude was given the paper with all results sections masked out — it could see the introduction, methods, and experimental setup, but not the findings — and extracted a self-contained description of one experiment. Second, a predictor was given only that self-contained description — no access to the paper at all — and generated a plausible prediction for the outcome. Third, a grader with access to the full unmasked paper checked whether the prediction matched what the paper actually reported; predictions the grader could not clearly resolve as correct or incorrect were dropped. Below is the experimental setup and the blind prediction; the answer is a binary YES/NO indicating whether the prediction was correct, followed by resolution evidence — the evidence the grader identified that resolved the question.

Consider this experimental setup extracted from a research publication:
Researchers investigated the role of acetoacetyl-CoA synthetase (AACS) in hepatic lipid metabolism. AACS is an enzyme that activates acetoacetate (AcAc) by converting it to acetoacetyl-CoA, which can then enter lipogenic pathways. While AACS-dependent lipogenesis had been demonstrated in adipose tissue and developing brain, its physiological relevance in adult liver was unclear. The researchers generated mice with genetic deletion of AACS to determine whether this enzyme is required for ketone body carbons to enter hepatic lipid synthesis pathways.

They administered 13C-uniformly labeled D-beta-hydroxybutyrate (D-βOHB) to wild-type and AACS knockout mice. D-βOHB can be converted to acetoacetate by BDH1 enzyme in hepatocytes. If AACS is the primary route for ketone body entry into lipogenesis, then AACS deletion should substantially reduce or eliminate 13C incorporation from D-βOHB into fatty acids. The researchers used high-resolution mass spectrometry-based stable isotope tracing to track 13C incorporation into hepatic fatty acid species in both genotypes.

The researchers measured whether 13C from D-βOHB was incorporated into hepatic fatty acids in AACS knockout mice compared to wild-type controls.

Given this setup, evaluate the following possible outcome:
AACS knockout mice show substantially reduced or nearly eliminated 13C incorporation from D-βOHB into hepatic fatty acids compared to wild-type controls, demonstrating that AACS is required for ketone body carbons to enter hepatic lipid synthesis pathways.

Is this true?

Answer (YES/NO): NO